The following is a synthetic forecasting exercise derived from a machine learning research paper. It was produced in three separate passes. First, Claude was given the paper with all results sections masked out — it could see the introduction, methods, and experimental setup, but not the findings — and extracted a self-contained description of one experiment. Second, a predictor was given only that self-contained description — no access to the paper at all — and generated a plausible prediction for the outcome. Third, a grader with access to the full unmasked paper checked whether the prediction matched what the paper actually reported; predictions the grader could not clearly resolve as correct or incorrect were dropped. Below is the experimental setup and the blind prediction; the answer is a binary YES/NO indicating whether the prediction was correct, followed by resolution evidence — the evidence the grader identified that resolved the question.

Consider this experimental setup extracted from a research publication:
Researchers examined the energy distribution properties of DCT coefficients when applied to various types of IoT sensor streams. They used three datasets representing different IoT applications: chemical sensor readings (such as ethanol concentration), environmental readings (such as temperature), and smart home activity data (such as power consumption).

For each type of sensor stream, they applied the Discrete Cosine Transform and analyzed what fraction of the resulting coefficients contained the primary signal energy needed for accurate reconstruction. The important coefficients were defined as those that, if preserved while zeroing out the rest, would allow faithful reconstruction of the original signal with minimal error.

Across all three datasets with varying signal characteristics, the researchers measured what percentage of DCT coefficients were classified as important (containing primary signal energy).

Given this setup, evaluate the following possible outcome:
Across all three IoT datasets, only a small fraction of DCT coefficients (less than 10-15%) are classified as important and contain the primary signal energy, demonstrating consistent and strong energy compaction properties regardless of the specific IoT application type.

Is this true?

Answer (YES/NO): NO